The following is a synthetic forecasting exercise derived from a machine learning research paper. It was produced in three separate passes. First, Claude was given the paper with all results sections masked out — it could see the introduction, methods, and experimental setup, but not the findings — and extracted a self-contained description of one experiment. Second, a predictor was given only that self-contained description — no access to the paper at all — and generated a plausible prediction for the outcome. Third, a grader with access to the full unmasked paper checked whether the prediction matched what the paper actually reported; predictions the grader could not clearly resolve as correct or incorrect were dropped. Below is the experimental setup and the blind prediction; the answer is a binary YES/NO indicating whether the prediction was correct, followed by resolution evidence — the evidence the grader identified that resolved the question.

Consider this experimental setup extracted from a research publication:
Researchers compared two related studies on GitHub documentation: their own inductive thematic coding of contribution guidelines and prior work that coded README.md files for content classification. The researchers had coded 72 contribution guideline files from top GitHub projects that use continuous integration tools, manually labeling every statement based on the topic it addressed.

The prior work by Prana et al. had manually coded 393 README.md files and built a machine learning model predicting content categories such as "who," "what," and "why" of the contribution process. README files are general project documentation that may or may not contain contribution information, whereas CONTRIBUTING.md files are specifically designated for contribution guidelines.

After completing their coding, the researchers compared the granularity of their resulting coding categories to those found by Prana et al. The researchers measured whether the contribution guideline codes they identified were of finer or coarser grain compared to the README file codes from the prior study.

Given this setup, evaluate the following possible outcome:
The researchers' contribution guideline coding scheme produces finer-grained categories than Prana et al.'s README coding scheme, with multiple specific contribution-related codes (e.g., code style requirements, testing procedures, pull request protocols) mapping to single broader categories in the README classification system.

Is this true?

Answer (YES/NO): YES